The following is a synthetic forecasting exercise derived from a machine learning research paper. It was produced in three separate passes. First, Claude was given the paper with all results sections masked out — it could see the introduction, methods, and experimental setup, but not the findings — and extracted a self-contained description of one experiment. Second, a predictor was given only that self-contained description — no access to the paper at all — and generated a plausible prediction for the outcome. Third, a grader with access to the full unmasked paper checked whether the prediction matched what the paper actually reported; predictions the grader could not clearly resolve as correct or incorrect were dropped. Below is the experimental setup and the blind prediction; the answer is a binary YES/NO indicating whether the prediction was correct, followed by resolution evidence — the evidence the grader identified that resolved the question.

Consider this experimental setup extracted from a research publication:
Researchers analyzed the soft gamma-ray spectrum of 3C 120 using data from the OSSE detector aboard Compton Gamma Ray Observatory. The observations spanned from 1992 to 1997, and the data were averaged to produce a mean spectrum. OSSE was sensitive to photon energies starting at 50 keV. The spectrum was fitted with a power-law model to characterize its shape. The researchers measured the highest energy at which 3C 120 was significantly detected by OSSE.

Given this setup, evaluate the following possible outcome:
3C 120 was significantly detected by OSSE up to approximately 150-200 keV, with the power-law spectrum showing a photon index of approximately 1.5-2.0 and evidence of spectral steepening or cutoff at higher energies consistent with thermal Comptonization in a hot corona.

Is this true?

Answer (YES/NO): NO